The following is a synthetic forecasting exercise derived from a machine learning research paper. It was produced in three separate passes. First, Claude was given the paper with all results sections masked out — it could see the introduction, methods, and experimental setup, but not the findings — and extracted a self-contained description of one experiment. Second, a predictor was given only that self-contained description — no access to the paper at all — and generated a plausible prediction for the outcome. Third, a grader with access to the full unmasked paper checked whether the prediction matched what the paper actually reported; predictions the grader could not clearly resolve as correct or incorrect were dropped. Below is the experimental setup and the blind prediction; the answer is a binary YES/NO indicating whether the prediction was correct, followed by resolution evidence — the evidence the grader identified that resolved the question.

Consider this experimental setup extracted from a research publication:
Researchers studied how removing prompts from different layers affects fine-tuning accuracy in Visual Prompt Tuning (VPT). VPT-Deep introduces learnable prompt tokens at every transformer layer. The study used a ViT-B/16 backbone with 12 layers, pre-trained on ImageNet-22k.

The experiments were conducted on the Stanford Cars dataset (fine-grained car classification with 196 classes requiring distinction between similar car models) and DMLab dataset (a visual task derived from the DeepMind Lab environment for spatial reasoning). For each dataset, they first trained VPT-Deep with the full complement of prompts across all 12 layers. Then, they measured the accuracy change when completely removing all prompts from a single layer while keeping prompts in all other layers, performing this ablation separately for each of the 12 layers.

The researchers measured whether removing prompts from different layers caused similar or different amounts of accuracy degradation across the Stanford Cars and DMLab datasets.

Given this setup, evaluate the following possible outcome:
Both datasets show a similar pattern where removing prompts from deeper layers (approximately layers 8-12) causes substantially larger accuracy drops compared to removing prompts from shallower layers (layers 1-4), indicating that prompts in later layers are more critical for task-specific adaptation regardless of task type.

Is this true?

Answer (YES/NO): NO